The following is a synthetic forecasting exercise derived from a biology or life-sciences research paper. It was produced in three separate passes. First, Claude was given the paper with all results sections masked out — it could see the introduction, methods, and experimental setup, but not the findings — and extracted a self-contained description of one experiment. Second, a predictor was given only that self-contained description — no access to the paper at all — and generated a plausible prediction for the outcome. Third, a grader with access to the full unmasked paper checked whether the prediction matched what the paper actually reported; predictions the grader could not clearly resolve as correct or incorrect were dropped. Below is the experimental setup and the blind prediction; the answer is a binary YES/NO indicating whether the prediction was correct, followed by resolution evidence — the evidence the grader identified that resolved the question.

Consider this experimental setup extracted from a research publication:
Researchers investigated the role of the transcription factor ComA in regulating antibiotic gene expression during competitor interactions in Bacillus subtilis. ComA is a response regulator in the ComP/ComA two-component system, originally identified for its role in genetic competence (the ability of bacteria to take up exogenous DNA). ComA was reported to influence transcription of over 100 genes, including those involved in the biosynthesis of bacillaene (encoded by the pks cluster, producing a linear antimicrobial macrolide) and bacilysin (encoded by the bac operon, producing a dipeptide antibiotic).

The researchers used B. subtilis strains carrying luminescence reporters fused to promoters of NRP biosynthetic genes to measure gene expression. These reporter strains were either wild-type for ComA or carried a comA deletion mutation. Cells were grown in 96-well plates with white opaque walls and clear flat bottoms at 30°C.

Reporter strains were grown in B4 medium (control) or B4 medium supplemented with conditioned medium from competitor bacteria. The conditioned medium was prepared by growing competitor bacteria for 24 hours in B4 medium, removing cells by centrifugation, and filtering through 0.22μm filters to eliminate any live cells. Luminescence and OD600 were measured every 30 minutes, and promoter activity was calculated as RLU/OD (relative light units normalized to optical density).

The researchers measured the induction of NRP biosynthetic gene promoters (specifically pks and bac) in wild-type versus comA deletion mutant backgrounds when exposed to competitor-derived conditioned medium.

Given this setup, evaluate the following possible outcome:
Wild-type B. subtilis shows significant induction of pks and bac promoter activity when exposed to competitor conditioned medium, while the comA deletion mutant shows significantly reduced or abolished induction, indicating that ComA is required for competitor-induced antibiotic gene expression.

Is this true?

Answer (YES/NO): YES